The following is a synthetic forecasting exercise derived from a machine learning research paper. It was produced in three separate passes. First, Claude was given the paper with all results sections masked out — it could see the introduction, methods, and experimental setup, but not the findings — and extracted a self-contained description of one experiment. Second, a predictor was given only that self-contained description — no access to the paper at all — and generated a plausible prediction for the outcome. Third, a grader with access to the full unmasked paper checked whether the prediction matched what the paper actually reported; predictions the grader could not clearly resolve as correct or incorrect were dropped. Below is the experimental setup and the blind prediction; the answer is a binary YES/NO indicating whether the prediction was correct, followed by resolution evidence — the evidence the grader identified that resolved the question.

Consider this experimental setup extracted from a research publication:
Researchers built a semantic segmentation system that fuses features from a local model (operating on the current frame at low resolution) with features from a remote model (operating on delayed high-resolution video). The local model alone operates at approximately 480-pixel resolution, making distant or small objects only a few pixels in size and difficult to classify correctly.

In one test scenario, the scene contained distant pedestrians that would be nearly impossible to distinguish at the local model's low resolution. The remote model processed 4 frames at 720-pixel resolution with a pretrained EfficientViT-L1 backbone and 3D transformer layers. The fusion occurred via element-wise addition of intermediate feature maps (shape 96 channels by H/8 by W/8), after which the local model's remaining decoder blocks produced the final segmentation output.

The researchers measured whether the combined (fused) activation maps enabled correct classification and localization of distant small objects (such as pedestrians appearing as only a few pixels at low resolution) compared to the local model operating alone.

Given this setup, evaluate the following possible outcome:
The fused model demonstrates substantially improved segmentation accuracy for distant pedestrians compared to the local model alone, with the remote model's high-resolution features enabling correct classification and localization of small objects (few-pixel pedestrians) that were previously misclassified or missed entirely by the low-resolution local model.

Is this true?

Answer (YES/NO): YES